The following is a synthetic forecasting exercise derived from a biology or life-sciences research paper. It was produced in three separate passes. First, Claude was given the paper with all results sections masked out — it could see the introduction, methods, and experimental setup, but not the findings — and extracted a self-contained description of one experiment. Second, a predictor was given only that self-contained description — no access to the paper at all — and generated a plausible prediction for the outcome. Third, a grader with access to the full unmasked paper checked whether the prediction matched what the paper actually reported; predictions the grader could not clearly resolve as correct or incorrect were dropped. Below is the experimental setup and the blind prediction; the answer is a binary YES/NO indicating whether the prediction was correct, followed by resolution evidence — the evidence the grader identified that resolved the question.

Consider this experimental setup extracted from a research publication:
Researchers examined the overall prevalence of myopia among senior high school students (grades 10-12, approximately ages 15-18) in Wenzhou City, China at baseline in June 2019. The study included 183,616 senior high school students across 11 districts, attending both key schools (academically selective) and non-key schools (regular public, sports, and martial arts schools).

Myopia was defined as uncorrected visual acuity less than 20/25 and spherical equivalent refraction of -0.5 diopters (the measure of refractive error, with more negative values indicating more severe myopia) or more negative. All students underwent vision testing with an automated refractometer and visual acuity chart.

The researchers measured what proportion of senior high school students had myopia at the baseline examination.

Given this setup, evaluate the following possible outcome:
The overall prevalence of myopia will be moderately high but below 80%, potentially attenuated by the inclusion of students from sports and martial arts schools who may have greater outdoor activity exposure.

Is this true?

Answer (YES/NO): NO